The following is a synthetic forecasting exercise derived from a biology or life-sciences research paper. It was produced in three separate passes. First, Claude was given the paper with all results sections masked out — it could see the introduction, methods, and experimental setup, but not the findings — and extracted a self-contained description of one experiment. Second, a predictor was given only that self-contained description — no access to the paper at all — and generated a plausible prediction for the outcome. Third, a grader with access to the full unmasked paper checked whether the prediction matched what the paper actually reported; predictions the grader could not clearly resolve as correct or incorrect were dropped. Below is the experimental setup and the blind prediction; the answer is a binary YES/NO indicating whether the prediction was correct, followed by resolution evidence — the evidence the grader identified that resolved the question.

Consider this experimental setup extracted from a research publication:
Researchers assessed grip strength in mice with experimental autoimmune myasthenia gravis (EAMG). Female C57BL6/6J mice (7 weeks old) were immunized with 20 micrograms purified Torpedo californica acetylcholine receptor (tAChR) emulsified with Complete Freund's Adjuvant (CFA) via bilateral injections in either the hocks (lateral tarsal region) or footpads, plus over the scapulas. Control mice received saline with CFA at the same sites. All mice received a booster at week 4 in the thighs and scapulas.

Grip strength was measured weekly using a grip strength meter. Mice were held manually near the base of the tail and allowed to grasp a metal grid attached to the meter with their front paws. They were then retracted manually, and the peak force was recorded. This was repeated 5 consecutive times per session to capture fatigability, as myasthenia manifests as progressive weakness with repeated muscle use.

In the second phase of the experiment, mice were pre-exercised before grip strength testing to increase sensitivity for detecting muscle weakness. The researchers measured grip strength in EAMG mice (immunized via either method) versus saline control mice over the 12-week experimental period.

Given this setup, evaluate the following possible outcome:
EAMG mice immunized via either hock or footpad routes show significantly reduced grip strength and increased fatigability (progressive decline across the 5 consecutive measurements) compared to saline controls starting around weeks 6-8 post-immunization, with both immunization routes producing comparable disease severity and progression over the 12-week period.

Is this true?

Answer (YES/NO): NO